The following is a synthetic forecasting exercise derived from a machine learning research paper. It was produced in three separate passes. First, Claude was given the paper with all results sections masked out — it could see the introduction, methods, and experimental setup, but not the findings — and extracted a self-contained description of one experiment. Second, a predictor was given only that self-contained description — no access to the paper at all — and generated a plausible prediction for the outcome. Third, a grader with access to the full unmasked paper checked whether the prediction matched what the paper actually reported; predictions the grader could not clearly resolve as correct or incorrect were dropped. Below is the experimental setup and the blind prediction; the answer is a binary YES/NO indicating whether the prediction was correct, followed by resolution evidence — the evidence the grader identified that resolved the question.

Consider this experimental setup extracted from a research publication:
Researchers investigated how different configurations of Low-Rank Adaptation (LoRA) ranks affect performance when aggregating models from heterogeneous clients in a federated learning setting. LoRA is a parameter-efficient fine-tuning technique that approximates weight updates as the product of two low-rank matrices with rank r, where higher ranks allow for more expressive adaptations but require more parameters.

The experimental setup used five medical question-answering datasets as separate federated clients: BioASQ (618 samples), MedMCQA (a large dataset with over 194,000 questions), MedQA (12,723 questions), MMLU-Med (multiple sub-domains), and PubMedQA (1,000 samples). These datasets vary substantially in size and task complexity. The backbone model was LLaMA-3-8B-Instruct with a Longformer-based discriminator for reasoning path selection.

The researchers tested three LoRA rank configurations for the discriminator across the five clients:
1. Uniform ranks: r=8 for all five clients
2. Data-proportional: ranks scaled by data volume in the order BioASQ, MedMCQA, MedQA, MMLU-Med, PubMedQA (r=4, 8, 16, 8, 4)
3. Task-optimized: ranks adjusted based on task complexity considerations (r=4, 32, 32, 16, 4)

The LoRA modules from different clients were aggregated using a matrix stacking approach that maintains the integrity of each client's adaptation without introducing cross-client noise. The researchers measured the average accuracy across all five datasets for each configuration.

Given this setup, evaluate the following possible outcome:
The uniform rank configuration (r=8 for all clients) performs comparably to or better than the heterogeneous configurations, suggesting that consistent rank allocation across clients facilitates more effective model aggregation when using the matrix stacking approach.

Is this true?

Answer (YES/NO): NO